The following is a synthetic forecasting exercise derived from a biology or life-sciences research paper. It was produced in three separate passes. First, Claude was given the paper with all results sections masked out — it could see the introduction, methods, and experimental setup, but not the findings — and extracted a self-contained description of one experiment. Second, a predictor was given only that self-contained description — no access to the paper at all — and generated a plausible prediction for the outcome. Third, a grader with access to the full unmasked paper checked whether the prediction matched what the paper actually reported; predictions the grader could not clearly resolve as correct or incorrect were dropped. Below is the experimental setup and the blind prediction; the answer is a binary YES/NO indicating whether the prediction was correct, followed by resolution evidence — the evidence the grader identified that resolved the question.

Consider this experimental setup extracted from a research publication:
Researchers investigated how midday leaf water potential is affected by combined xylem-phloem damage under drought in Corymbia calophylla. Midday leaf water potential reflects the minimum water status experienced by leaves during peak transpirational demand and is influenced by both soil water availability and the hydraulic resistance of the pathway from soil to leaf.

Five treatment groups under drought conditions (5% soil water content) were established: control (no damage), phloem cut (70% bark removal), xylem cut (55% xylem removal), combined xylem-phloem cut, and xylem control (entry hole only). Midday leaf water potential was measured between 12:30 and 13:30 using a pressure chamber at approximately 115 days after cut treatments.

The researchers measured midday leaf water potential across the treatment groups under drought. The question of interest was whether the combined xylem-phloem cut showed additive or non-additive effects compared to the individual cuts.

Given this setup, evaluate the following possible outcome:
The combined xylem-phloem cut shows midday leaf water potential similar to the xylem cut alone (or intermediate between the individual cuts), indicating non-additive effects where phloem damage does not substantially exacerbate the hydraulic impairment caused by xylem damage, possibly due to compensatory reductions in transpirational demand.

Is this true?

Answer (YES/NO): YES